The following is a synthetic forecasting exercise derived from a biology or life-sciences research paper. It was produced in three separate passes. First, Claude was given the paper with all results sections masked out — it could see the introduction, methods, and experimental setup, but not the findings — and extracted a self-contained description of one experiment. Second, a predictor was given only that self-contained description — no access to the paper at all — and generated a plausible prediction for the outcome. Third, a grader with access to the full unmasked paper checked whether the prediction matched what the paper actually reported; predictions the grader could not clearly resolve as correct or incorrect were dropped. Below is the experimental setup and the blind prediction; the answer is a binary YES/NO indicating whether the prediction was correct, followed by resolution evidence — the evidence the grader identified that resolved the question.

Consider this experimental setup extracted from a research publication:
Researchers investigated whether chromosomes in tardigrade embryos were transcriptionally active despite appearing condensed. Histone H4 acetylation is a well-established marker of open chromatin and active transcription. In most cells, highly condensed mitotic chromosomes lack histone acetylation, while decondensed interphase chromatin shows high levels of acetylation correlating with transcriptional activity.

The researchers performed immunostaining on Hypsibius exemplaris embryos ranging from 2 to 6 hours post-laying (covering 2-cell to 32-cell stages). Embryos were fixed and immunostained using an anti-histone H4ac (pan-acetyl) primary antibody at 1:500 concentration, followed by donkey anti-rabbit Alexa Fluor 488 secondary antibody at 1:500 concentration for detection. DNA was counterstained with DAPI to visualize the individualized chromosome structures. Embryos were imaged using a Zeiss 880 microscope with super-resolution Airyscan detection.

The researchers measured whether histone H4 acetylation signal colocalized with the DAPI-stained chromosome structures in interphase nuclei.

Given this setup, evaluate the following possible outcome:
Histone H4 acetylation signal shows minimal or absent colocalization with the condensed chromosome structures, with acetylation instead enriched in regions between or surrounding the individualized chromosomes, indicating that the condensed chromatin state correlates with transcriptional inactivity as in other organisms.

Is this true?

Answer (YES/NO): NO